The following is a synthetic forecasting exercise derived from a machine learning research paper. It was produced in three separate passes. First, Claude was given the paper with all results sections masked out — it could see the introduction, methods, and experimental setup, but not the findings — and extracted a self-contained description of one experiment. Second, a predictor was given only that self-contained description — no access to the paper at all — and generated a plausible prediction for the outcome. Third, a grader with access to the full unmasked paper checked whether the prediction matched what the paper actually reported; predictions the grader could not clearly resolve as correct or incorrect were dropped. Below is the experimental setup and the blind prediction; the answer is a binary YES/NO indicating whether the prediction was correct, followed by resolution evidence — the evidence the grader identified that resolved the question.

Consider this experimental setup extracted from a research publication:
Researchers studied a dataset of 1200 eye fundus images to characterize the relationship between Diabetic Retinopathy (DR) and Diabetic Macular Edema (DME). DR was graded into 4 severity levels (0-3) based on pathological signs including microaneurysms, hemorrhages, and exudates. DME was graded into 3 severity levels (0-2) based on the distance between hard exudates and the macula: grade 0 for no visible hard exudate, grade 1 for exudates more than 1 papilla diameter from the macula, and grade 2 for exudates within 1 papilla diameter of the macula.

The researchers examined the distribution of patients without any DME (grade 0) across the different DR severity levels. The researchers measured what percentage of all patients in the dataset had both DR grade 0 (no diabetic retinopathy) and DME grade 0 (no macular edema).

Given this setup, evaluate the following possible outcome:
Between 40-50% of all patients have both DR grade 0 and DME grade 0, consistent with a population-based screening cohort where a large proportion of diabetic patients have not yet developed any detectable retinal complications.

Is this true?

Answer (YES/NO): YES